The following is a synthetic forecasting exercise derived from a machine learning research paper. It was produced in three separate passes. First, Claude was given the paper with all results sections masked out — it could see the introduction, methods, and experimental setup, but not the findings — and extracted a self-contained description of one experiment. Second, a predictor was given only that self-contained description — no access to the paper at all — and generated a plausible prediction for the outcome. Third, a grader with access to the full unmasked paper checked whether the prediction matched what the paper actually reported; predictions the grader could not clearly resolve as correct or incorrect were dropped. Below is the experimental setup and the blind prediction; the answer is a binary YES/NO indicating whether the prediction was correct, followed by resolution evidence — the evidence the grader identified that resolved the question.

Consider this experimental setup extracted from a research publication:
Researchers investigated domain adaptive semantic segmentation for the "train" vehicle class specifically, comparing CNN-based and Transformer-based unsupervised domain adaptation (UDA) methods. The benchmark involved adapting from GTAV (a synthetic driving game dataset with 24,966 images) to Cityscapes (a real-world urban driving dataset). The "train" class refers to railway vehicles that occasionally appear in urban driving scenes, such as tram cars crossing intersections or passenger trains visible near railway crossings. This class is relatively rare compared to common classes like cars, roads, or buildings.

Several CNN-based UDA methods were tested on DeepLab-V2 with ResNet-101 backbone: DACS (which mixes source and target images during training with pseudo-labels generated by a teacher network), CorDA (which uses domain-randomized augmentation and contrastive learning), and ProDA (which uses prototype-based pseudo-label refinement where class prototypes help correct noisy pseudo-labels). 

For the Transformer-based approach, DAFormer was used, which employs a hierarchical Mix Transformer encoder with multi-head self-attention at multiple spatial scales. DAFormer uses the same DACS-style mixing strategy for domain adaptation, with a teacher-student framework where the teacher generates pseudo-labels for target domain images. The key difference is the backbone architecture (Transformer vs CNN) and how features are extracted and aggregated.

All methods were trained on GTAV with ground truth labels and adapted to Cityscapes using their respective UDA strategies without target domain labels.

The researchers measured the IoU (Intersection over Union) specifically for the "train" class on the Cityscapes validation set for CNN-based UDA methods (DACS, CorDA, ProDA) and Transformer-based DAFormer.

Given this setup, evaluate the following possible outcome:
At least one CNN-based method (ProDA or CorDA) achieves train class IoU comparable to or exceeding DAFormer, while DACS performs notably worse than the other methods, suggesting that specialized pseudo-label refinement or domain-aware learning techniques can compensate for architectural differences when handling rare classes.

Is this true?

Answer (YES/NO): NO